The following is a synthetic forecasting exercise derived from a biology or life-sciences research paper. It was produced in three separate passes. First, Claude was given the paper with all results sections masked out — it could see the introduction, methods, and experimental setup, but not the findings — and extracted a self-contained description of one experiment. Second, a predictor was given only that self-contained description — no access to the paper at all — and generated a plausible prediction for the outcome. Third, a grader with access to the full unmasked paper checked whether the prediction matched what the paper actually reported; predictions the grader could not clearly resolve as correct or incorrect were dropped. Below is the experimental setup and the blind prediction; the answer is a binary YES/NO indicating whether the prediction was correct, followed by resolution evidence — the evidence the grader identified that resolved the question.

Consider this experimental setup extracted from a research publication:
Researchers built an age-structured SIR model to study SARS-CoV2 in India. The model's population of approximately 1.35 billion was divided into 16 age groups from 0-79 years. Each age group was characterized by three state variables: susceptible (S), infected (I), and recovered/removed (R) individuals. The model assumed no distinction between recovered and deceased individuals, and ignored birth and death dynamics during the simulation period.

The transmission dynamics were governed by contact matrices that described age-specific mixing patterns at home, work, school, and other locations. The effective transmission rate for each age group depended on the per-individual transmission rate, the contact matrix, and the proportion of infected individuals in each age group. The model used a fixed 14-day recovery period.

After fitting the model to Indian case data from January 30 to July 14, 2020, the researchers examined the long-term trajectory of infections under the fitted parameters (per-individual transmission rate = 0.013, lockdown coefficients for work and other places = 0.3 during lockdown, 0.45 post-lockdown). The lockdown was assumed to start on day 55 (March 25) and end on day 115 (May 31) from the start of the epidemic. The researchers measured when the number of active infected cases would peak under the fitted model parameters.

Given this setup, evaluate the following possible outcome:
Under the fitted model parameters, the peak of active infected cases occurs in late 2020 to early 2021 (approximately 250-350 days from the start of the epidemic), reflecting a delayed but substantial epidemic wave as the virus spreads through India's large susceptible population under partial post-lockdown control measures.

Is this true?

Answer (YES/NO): YES